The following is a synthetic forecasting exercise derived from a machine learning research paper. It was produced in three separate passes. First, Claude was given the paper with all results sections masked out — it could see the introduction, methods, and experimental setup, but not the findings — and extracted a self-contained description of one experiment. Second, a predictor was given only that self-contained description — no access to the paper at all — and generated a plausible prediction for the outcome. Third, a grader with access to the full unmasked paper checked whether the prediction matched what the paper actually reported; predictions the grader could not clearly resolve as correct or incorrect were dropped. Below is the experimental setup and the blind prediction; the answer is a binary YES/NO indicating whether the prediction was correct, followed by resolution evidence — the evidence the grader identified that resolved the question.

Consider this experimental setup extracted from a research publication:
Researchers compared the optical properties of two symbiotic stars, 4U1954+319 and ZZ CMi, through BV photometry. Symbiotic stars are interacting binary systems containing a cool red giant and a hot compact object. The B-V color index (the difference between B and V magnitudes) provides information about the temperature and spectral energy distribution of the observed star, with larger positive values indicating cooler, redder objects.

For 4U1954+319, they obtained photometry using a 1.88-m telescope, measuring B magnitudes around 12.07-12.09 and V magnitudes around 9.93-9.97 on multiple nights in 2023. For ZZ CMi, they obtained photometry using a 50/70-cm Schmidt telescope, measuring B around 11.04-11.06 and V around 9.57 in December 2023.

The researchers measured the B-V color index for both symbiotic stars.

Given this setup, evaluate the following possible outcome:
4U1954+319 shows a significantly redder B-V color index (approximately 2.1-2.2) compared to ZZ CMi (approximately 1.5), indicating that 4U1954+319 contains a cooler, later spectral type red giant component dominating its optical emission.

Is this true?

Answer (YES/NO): NO